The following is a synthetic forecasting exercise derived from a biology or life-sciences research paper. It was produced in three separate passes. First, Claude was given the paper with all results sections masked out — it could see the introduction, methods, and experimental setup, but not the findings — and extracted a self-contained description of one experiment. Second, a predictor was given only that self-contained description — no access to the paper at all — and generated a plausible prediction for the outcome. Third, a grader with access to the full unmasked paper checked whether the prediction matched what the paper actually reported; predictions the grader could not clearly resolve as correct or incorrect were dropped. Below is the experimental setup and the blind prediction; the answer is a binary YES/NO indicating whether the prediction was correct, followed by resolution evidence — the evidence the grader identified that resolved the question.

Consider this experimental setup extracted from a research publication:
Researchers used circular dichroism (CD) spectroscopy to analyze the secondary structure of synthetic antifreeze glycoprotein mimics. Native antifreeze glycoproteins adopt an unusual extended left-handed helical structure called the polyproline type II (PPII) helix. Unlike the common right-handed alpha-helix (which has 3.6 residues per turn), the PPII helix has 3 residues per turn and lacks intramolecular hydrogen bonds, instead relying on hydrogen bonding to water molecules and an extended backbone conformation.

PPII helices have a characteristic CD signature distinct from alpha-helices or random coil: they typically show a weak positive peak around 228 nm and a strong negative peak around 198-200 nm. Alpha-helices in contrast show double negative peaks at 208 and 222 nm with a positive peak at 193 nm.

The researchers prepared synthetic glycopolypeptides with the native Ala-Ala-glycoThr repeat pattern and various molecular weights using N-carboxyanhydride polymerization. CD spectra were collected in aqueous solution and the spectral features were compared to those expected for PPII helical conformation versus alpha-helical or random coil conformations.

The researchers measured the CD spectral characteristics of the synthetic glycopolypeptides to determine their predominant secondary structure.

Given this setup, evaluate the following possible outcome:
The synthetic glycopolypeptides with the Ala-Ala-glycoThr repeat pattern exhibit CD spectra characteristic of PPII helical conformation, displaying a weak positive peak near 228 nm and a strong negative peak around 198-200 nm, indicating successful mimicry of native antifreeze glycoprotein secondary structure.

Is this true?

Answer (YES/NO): NO